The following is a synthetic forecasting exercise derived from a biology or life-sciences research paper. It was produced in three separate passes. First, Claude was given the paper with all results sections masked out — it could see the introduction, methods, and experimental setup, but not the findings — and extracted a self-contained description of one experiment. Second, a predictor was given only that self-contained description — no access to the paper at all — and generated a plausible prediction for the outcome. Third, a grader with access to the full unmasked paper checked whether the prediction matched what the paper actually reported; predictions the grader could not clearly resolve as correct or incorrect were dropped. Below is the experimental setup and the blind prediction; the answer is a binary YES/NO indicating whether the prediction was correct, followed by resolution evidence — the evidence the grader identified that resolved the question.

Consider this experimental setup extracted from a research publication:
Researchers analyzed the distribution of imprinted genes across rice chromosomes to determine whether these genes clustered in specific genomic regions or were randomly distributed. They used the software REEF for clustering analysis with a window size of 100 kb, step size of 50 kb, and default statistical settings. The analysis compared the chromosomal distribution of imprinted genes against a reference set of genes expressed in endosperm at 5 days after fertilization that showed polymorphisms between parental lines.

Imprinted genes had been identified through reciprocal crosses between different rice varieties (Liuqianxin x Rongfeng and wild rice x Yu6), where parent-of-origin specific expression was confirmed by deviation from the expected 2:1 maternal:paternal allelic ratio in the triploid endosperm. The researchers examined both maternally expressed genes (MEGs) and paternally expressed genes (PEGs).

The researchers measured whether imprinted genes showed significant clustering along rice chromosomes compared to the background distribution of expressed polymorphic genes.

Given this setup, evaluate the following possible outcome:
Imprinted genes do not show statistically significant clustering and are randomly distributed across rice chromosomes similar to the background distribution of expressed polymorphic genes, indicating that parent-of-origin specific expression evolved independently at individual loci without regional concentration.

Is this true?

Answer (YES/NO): NO